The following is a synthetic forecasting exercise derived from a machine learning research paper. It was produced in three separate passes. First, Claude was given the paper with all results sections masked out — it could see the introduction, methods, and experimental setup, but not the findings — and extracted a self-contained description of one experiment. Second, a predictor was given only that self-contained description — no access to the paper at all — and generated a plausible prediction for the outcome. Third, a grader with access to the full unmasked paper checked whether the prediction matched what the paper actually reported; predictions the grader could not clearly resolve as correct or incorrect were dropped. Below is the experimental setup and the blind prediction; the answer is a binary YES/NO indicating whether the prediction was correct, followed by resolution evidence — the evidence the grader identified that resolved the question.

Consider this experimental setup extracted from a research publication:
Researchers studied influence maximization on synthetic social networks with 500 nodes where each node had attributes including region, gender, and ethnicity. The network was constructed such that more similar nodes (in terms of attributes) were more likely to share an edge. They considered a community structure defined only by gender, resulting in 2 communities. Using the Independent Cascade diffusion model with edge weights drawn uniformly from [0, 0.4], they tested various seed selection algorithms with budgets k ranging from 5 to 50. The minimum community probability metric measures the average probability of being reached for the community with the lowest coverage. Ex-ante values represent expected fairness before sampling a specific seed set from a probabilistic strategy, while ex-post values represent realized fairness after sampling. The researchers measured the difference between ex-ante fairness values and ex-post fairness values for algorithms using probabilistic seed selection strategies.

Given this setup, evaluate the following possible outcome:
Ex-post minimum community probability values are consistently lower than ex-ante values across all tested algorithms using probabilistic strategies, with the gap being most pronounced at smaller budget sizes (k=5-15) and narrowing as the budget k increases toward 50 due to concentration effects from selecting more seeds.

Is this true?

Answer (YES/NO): NO